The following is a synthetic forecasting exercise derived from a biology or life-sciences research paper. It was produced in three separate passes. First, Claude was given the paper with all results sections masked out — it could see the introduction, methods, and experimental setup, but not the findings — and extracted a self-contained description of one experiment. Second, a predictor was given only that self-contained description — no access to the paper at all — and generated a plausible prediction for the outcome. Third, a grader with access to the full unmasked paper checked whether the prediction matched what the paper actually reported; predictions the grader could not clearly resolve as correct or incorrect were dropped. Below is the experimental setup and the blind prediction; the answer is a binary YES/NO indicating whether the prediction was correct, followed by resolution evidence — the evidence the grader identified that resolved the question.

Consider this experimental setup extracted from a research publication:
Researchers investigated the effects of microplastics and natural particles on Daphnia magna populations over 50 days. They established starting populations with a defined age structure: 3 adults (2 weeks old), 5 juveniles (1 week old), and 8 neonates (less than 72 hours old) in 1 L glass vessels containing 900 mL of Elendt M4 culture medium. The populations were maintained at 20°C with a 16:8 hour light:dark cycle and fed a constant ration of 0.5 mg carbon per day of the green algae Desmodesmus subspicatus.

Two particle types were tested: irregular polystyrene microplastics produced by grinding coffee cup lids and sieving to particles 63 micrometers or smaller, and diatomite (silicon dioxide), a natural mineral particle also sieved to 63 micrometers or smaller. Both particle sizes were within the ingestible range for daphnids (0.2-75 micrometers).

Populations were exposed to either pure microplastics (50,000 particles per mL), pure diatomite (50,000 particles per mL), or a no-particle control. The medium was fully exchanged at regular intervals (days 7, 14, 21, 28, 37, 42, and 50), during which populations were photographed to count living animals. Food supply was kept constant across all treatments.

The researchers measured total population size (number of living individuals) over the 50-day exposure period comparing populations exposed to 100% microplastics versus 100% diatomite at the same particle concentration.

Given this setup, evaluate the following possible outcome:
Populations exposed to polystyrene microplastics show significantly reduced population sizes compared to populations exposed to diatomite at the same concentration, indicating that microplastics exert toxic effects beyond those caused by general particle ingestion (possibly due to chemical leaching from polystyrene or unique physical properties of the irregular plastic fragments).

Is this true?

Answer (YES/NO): NO